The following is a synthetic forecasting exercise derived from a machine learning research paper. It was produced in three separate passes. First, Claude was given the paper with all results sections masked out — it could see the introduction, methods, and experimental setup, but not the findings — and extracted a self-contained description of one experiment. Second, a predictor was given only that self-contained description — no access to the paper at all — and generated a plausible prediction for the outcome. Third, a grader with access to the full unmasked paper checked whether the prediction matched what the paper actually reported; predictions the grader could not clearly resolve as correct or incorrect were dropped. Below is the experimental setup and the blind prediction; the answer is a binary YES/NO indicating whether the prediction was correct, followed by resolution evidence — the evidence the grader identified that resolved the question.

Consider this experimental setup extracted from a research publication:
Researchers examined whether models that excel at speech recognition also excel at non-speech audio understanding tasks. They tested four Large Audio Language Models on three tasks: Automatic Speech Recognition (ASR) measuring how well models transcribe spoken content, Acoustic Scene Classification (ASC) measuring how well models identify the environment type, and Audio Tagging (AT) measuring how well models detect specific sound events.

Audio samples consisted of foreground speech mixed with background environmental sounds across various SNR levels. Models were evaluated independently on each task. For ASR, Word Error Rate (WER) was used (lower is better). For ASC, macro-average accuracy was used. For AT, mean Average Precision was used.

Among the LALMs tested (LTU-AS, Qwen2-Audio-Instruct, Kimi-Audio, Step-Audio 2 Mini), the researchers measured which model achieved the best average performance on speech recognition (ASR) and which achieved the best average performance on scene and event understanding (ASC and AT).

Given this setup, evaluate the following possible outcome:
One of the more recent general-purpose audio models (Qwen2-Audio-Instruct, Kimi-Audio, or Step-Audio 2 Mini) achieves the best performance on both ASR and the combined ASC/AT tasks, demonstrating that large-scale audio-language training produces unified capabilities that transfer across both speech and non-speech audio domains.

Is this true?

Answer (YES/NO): NO